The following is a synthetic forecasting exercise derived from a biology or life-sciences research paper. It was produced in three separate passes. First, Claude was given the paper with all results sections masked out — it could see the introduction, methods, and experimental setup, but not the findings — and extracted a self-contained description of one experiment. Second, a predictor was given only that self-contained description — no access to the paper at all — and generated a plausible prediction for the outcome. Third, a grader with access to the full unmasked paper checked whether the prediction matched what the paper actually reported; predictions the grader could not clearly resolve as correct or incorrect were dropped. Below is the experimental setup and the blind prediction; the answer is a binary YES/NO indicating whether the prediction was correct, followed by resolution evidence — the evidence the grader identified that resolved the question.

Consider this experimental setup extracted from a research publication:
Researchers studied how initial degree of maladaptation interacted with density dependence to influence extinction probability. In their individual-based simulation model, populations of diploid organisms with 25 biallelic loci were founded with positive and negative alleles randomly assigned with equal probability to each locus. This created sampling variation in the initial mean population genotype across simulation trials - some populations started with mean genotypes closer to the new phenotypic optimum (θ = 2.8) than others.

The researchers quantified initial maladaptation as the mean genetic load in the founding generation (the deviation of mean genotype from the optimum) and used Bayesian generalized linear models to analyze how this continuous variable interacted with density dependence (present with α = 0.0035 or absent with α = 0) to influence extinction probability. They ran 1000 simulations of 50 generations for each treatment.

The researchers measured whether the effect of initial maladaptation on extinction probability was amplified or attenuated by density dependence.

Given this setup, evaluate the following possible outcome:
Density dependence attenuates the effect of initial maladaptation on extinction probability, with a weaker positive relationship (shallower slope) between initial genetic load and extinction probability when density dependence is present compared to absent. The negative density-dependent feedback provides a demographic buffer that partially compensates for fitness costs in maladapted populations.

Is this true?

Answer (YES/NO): NO